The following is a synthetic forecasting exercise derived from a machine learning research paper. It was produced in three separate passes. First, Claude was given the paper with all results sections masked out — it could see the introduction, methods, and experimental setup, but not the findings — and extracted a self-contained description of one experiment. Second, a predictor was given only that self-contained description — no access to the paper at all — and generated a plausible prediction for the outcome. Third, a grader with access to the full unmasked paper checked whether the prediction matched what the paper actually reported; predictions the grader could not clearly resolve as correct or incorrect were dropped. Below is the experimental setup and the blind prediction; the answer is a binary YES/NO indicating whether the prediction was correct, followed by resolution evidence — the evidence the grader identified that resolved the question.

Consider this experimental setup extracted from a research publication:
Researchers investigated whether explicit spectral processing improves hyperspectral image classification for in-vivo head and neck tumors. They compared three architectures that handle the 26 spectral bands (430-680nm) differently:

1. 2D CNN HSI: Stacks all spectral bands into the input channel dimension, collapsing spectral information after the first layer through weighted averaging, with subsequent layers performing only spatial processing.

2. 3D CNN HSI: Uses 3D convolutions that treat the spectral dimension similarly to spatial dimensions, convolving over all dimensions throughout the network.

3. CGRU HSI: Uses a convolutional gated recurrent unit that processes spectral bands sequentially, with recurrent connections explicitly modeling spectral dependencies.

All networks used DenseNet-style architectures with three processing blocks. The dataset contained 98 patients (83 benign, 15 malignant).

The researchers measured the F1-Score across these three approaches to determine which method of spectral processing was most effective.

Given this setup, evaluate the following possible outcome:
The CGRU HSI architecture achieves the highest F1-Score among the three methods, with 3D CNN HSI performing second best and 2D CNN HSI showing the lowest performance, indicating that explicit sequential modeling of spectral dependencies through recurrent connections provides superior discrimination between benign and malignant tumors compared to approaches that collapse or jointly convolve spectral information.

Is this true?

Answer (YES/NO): NO